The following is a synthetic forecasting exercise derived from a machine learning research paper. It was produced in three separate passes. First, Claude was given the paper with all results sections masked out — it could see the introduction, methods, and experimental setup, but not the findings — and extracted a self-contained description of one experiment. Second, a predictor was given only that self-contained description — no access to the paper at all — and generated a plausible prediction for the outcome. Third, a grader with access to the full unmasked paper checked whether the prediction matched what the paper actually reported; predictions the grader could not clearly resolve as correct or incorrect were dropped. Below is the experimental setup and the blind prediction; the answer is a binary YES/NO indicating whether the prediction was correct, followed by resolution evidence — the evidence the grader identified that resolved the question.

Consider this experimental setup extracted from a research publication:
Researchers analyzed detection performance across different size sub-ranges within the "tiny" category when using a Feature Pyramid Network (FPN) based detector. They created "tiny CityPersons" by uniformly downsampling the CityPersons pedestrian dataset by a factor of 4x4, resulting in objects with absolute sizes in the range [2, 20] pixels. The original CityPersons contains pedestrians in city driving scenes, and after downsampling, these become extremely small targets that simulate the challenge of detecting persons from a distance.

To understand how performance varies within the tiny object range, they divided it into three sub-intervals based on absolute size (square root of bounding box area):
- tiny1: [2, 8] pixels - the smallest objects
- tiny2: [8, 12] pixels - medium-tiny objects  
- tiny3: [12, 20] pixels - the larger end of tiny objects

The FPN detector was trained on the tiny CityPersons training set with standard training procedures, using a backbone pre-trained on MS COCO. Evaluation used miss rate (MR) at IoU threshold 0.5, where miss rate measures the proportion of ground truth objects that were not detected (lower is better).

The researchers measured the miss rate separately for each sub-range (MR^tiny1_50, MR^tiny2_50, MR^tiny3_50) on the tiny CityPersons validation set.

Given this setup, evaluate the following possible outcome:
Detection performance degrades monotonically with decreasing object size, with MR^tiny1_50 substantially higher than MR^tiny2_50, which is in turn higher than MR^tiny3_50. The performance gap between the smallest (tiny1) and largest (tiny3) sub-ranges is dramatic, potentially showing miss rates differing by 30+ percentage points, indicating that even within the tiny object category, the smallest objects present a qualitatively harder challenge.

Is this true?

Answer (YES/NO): YES